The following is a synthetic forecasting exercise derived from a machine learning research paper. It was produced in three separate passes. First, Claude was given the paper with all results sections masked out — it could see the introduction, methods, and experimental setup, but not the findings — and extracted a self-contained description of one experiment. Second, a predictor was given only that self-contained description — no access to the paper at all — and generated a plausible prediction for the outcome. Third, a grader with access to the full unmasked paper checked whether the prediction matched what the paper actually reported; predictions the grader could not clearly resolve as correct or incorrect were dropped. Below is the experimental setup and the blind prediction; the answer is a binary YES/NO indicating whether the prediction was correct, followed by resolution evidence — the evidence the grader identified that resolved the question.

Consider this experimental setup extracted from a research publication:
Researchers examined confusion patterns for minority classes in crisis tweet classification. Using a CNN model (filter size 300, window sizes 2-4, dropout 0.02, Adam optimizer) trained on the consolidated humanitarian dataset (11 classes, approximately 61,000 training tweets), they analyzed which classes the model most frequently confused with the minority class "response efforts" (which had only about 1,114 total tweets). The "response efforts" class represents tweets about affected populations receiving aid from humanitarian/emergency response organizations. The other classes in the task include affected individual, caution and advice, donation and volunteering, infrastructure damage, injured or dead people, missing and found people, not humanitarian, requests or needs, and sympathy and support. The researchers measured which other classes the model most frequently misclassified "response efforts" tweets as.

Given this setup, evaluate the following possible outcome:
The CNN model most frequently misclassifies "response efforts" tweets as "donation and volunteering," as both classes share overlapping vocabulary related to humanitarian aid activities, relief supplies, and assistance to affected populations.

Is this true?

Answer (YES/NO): NO